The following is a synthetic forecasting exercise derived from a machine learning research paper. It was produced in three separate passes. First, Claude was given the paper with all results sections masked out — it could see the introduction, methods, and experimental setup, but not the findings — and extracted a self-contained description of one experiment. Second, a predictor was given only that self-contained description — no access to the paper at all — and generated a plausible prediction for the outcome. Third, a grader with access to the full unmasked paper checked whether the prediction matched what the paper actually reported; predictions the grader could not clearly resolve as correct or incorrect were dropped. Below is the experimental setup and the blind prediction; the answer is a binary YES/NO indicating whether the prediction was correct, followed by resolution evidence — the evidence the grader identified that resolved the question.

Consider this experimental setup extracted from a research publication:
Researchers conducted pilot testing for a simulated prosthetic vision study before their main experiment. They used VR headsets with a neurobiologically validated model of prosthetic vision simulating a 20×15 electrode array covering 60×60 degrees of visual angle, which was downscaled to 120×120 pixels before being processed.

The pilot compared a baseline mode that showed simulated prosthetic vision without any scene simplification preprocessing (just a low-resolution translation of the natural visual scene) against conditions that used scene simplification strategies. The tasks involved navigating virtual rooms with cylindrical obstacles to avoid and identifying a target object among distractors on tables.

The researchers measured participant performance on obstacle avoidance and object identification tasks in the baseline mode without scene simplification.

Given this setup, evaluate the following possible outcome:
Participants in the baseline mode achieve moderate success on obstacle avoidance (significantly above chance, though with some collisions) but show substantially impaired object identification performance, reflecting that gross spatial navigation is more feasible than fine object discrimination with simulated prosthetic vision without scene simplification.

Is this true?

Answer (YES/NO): NO